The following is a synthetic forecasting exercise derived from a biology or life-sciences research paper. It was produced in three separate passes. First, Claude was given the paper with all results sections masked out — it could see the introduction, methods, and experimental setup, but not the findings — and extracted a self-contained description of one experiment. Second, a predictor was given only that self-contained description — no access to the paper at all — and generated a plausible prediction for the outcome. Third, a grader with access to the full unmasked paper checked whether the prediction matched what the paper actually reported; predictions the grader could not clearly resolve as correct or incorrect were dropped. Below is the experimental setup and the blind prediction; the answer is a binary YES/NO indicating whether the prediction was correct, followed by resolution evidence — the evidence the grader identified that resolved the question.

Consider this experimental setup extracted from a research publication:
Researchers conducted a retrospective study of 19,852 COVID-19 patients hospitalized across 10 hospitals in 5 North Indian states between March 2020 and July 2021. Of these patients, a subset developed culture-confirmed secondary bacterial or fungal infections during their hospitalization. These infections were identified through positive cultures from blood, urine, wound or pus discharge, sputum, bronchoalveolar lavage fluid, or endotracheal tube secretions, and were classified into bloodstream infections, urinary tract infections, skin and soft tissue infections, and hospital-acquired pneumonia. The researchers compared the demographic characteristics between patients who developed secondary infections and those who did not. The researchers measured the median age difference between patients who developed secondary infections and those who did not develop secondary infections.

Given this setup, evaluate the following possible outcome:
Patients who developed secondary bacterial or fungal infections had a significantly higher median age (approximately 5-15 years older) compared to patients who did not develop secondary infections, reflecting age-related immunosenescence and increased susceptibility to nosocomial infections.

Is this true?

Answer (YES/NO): YES